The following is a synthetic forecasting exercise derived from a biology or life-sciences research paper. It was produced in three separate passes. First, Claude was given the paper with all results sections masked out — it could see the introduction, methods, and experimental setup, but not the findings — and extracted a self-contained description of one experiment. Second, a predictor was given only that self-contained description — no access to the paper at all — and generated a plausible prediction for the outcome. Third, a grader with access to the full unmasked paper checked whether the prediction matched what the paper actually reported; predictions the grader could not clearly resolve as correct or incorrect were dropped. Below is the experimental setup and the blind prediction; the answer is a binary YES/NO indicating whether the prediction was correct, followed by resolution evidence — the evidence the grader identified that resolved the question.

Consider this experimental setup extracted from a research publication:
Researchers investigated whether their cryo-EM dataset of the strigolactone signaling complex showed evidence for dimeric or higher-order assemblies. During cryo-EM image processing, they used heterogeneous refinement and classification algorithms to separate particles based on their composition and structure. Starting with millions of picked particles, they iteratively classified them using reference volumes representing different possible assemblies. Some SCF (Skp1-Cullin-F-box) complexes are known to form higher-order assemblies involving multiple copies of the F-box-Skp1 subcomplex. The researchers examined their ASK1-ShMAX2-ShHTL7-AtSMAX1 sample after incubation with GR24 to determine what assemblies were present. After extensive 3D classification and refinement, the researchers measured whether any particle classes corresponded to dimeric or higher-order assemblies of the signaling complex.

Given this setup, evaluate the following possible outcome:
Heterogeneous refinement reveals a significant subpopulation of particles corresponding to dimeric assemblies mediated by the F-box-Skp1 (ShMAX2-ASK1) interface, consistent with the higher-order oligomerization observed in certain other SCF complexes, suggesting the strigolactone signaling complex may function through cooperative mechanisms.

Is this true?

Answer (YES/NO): NO